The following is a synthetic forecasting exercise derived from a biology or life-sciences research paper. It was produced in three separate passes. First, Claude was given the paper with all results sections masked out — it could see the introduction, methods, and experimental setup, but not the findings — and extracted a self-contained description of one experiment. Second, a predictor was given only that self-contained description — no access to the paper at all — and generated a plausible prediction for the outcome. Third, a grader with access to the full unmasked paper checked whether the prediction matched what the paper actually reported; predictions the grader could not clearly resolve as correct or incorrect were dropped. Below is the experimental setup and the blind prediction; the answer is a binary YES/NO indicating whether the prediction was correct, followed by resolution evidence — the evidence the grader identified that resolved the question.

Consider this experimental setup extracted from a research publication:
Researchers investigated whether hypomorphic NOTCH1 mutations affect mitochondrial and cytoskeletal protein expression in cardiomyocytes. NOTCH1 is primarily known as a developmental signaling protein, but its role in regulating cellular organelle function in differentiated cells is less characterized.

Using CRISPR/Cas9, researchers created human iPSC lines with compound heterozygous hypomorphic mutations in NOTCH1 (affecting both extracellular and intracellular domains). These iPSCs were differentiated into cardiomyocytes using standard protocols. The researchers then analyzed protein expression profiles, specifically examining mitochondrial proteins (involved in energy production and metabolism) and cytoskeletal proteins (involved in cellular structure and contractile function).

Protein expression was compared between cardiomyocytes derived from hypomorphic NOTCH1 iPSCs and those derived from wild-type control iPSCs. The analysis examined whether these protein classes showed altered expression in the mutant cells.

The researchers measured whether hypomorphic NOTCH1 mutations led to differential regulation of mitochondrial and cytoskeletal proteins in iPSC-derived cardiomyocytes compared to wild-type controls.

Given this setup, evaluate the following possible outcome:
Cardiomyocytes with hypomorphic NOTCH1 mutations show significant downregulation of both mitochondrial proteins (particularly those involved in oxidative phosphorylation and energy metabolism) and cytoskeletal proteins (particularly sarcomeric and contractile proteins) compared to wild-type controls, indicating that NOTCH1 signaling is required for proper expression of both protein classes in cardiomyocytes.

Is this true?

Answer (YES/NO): YES